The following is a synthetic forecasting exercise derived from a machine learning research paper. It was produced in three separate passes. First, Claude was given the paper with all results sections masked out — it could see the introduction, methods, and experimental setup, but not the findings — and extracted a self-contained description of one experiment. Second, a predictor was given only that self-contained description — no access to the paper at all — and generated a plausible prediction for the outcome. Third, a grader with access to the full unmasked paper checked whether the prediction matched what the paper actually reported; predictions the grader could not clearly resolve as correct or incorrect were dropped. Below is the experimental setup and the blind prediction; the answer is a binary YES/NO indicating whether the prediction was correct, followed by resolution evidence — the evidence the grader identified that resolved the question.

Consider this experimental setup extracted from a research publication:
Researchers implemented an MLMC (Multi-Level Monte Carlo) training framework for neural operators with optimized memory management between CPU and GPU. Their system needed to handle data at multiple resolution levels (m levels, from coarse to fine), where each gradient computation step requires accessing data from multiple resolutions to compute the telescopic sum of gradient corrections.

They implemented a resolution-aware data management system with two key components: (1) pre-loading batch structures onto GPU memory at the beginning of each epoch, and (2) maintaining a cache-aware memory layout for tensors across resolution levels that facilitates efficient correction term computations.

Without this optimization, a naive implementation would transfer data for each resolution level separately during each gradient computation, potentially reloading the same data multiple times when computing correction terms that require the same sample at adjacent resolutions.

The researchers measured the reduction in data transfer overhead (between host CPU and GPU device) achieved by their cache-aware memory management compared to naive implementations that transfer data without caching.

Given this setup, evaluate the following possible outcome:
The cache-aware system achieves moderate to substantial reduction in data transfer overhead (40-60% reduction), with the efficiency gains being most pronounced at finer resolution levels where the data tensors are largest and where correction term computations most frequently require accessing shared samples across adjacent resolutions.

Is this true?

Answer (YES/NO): NO